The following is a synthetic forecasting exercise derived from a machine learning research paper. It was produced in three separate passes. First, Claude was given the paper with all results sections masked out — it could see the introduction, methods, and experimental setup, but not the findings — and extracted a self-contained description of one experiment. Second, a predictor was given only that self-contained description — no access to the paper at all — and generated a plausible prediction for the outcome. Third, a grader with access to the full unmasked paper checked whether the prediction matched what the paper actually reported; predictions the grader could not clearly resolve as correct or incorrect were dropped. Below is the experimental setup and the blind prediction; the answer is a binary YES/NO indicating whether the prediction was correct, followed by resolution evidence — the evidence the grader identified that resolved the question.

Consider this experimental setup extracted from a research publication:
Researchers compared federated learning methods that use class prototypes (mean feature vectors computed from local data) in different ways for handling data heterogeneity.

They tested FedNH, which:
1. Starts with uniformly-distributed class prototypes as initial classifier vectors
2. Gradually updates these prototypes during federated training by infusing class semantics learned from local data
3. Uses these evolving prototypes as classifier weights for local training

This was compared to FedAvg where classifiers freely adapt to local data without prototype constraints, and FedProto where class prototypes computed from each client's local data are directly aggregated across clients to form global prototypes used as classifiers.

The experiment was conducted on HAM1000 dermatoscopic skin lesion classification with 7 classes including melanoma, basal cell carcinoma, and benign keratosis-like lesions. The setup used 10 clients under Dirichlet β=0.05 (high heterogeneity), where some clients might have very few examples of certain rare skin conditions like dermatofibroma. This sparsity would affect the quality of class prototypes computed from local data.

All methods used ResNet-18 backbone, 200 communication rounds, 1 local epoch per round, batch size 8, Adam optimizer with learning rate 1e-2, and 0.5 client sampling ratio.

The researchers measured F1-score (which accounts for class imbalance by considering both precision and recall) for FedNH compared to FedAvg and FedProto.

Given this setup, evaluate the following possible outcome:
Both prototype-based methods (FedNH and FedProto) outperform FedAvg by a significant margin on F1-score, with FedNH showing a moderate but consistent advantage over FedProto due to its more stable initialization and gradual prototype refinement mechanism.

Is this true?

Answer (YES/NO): NO